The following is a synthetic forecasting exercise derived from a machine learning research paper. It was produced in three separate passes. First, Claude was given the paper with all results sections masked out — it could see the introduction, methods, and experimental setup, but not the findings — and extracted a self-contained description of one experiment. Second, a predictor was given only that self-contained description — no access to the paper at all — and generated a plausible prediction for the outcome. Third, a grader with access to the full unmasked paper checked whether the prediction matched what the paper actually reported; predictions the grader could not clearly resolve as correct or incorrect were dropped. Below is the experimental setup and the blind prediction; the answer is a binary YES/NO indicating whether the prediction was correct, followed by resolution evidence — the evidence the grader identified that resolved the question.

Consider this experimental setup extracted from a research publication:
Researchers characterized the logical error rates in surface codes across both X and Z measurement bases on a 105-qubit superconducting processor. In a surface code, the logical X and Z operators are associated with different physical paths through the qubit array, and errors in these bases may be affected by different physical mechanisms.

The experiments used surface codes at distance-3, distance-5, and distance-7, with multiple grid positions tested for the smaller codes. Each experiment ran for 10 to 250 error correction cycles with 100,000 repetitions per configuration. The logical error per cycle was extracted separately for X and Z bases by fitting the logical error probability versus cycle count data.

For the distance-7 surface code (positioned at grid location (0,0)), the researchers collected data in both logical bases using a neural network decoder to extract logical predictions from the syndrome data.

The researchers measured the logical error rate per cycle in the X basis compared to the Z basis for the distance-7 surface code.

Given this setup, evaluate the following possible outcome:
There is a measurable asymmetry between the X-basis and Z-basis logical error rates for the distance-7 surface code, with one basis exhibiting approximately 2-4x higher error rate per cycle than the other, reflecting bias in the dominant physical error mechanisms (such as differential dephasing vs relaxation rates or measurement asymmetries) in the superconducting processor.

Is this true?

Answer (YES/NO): NO